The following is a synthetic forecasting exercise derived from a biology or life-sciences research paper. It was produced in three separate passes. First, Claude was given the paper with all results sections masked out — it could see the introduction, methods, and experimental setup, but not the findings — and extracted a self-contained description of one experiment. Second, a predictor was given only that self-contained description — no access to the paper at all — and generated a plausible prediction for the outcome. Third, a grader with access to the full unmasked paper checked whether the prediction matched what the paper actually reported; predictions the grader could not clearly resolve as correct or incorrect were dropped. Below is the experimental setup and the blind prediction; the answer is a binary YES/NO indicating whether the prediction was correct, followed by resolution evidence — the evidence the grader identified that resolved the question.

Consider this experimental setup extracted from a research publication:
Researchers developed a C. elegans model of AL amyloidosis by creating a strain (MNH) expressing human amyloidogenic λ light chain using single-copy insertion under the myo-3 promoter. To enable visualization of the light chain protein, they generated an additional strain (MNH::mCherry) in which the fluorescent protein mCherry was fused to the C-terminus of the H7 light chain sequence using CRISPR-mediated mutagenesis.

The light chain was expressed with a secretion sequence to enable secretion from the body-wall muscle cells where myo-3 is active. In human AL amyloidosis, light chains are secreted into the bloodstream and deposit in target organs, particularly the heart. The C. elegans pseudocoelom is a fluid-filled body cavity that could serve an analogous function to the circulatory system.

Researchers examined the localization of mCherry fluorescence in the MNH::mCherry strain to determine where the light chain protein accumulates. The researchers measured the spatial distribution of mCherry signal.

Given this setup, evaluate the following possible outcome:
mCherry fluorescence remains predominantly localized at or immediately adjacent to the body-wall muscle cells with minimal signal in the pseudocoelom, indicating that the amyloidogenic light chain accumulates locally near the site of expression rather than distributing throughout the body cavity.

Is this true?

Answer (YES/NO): NO